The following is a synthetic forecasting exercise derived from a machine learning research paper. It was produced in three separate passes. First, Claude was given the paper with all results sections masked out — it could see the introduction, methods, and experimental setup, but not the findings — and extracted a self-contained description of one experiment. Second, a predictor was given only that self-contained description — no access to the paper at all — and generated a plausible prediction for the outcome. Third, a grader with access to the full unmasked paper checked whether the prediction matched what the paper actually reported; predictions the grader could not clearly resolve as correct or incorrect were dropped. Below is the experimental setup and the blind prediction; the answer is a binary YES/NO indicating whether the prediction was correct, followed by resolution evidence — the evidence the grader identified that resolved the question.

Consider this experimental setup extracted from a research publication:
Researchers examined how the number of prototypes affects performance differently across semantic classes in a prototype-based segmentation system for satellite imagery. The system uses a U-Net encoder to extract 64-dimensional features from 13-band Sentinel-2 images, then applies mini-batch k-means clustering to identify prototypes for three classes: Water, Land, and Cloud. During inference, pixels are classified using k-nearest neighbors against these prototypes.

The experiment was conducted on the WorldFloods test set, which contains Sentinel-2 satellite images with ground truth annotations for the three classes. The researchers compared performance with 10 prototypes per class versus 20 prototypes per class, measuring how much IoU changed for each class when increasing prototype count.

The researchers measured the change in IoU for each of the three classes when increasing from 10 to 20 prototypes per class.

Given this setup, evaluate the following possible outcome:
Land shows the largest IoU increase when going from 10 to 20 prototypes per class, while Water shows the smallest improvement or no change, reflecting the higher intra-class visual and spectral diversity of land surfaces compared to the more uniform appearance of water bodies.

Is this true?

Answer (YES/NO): NO